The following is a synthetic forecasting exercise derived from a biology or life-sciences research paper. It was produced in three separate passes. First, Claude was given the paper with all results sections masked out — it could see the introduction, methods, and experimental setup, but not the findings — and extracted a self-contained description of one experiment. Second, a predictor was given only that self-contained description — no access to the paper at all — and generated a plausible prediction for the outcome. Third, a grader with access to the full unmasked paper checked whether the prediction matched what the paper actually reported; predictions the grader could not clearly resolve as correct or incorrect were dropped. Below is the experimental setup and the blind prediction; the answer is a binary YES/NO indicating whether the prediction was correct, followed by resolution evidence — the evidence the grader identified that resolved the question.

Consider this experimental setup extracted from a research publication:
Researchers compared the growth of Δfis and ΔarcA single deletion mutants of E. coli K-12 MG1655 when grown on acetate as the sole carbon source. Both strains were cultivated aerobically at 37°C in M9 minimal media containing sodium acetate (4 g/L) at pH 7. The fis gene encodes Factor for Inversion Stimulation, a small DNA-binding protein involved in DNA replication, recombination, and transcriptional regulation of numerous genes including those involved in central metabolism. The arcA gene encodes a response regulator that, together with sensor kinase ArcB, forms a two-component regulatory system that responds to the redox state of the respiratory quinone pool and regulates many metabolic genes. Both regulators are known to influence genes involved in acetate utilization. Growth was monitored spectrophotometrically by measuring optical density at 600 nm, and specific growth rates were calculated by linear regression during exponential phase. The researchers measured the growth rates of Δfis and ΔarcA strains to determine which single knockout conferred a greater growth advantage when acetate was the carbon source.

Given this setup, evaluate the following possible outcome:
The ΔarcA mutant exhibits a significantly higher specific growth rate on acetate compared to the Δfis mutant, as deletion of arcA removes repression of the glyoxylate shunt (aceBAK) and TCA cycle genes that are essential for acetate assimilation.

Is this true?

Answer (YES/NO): NO